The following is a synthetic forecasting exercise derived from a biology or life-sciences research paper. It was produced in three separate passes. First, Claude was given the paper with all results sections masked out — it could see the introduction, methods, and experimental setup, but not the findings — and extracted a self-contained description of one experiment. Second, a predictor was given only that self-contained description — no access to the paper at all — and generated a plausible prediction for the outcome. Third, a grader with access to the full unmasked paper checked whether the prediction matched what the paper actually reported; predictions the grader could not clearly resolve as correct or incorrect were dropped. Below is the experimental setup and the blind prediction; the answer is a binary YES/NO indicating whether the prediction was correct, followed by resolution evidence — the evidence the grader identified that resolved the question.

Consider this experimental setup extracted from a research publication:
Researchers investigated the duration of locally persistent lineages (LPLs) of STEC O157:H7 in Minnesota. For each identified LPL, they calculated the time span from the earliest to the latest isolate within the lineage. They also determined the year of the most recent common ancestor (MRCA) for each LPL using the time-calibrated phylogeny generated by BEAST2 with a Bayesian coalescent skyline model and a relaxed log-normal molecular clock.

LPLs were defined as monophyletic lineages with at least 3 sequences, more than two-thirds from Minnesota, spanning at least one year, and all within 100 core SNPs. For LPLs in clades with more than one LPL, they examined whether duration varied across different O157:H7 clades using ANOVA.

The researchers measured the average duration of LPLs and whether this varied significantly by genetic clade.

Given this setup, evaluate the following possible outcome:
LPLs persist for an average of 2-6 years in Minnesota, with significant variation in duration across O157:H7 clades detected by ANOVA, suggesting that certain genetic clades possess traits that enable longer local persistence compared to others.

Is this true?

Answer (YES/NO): YES